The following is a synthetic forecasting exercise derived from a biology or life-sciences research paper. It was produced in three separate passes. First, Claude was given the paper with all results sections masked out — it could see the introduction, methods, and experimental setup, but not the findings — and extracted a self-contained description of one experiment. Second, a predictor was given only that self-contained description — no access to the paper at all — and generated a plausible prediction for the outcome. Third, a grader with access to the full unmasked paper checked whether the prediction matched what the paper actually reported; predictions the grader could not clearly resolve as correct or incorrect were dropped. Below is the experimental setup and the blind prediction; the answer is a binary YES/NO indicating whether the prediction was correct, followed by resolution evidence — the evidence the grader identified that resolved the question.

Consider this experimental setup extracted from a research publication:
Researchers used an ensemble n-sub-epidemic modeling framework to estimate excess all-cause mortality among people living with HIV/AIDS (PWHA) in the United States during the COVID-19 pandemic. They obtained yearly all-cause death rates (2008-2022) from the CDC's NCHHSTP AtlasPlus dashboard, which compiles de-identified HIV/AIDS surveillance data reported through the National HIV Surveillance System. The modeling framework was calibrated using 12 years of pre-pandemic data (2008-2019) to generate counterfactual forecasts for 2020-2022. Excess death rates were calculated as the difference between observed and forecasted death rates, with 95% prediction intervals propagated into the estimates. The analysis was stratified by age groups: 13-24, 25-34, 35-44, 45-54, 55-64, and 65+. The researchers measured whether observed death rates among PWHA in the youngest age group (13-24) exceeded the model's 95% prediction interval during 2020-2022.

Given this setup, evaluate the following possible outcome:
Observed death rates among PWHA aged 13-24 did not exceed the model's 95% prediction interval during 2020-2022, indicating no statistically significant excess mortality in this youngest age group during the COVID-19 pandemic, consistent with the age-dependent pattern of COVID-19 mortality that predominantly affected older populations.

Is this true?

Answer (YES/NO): YES